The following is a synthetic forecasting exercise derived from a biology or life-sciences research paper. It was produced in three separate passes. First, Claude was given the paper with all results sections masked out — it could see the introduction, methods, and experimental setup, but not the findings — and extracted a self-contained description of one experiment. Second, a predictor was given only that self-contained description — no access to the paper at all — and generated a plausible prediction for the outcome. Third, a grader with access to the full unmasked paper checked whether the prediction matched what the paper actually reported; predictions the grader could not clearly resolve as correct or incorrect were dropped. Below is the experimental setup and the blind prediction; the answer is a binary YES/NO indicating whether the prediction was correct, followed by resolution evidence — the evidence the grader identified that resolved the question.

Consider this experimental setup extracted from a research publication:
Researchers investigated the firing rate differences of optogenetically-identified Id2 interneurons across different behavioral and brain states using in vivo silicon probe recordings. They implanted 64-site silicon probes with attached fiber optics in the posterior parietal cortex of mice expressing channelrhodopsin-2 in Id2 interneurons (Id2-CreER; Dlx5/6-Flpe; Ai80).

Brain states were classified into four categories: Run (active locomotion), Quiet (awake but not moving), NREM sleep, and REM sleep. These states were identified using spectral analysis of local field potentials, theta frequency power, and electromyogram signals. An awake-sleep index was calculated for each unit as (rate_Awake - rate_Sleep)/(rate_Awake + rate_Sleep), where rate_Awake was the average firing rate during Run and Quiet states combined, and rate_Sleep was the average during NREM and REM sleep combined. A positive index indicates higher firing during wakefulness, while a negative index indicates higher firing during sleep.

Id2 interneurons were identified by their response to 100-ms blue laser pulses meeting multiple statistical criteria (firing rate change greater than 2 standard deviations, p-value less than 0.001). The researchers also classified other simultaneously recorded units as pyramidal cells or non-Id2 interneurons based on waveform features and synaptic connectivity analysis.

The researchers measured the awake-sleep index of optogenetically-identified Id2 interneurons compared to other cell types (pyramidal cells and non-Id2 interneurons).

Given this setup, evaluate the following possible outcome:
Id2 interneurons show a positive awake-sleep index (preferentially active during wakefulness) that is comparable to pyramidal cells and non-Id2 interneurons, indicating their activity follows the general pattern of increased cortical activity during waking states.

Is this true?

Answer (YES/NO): NO